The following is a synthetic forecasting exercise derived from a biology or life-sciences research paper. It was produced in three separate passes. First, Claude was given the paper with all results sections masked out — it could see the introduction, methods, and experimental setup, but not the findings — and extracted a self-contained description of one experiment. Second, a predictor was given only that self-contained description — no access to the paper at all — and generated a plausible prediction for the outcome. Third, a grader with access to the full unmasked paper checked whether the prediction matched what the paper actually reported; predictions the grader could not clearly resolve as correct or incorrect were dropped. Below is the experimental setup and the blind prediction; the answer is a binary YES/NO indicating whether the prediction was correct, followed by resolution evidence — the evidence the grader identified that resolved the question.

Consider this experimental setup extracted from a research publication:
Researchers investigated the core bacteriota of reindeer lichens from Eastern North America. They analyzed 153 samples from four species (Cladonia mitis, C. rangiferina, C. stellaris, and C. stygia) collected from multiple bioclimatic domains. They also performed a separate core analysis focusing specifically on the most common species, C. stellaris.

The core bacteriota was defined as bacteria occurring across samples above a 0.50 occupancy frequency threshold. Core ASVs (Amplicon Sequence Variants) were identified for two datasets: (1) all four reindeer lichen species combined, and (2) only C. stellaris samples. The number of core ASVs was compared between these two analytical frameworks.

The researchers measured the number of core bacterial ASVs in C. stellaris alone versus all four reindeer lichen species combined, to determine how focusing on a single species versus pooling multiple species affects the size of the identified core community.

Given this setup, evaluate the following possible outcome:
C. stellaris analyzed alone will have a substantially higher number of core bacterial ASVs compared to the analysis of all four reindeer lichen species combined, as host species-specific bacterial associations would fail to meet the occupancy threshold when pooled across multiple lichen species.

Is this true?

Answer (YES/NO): YES